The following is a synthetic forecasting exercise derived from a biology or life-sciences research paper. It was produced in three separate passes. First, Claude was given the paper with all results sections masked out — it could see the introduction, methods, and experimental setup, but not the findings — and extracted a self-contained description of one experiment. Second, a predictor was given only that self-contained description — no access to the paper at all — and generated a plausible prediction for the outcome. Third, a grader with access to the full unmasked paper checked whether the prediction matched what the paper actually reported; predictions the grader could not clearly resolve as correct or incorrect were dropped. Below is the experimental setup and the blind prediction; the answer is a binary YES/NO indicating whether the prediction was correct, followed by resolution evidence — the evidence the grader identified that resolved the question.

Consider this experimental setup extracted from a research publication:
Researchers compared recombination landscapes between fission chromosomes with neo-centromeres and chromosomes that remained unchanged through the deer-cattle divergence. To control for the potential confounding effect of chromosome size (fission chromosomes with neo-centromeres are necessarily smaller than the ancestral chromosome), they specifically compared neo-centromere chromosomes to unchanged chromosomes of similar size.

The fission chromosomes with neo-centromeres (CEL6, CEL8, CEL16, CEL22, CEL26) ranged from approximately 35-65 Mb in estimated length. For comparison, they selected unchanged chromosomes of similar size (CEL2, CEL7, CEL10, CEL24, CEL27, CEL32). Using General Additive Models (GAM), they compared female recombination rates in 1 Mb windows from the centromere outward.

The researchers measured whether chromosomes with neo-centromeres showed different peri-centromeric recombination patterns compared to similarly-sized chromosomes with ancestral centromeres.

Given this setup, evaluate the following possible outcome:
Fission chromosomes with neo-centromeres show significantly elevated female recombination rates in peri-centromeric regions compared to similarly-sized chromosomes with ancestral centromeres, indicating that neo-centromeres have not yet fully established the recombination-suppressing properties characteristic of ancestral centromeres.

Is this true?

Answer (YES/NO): YES